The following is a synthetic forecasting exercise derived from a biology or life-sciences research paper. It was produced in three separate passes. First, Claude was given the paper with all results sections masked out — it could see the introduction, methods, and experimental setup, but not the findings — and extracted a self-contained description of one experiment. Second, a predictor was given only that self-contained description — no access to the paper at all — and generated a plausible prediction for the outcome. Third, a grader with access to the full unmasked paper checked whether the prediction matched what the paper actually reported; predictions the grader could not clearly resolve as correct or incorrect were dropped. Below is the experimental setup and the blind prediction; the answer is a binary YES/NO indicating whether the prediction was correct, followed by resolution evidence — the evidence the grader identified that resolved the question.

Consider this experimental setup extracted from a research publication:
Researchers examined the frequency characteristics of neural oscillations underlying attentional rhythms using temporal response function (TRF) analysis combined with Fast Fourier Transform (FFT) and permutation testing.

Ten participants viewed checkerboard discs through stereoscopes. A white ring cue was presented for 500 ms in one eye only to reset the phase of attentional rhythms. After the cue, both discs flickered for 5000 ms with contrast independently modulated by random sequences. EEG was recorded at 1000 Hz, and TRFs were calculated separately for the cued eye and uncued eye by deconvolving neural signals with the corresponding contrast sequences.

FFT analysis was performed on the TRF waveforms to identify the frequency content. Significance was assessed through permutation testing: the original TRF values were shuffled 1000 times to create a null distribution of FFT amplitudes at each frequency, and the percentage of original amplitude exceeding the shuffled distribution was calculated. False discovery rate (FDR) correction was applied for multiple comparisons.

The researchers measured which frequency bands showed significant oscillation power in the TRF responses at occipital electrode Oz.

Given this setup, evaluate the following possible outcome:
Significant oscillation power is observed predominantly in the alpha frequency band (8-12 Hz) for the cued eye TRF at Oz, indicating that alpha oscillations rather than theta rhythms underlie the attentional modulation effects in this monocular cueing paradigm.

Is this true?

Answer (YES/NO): NO